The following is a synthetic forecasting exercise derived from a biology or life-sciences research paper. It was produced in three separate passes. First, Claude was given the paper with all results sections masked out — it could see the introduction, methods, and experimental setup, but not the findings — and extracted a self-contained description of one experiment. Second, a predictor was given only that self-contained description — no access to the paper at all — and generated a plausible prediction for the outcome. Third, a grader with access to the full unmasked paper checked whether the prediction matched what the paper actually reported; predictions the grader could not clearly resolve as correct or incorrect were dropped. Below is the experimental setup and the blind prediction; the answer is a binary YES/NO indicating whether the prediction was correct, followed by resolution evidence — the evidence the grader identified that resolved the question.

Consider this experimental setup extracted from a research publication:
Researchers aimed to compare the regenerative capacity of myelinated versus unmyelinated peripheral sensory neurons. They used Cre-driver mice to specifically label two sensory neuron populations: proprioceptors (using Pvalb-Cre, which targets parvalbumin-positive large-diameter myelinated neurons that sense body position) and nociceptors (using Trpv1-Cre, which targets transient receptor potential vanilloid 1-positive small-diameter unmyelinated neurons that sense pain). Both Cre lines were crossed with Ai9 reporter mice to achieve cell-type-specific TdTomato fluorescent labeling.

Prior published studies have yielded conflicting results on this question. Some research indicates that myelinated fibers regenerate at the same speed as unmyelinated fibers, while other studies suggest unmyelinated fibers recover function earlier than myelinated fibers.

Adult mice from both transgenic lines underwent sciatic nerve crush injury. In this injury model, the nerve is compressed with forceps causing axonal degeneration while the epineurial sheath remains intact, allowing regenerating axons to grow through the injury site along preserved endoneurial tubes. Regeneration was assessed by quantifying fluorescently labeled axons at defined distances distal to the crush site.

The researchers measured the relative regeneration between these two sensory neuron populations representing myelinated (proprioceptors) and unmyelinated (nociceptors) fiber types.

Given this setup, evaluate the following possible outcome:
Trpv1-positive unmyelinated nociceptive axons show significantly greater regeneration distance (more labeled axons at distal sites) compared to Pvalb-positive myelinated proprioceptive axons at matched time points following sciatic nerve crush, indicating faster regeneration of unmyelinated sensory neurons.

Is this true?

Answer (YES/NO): YES